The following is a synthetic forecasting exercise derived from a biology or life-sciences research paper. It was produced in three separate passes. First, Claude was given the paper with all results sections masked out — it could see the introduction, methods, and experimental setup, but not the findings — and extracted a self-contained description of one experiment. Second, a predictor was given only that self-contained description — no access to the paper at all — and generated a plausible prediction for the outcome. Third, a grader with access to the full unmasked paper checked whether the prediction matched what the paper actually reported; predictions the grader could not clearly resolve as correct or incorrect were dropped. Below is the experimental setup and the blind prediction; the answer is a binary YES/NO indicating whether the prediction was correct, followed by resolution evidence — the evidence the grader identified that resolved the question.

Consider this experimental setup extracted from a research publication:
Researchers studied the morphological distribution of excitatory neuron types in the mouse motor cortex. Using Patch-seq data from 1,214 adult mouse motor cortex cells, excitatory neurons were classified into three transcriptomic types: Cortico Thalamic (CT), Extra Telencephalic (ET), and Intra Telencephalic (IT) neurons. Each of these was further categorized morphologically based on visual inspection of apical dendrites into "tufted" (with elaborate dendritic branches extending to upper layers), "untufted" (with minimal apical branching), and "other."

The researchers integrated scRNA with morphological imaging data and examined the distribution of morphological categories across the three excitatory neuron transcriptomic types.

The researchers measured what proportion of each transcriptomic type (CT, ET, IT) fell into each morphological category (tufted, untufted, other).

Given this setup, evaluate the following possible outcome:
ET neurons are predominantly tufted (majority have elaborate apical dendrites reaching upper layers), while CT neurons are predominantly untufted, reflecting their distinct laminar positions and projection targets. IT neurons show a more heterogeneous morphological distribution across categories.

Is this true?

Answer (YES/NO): NO